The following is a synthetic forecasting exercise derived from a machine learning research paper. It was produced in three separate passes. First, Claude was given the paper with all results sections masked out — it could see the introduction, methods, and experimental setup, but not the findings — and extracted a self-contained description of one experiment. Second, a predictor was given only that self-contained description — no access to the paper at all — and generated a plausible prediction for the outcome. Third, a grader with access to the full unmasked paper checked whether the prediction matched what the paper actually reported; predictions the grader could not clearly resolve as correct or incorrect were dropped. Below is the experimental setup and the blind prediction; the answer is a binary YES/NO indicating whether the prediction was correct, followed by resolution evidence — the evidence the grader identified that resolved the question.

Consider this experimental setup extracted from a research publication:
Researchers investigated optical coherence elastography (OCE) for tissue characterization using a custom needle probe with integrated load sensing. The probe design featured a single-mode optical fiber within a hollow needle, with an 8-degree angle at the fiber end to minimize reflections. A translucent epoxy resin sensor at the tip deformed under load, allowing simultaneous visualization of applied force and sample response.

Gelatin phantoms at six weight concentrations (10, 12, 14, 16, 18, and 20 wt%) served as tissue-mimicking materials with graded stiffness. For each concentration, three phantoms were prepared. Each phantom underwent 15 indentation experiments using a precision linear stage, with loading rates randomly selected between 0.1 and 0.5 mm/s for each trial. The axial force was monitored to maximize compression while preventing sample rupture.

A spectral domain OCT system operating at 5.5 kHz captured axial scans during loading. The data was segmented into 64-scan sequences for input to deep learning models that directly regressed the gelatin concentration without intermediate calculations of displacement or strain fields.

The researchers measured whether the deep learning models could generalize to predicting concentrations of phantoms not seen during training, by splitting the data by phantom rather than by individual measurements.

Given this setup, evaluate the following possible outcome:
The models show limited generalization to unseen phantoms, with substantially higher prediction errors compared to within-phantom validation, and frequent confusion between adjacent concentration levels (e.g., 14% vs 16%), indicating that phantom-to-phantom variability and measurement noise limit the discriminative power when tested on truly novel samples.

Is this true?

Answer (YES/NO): NO